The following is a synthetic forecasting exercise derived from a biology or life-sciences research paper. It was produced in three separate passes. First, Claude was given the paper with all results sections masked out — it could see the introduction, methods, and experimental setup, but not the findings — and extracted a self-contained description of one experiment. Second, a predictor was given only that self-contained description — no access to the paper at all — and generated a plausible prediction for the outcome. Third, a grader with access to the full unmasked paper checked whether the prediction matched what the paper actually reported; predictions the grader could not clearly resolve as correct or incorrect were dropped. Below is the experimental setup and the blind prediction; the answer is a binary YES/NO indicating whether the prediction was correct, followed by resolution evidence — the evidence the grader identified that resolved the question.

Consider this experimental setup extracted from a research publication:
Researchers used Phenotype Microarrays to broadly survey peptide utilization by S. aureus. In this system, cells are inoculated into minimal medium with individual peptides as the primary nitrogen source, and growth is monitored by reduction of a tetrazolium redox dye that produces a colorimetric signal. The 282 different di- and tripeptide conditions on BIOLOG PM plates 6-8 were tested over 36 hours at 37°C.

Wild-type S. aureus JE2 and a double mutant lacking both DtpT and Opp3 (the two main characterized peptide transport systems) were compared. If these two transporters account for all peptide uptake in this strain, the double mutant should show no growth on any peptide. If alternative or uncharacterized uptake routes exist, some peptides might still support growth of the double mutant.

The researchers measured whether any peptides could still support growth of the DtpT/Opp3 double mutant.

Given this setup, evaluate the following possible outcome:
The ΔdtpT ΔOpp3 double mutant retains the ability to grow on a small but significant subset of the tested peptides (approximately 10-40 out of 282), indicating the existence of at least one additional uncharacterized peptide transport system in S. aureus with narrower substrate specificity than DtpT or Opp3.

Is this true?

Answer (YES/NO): YES